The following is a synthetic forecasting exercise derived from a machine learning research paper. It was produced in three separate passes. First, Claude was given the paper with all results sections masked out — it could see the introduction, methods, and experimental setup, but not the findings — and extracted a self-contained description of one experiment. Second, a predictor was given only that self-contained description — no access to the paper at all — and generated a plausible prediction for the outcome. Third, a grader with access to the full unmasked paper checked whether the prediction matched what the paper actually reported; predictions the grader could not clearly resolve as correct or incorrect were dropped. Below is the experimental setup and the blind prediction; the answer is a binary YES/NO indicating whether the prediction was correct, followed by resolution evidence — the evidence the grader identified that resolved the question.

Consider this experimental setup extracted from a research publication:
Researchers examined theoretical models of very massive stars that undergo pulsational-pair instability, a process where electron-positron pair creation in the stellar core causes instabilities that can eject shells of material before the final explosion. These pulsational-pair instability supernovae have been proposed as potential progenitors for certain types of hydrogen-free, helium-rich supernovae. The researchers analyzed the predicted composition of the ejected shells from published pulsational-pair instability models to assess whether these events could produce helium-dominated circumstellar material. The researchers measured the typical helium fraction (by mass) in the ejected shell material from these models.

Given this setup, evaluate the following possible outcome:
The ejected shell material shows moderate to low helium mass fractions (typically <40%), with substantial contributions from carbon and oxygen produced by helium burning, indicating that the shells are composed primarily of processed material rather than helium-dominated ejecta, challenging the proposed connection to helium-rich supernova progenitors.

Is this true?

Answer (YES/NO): YES